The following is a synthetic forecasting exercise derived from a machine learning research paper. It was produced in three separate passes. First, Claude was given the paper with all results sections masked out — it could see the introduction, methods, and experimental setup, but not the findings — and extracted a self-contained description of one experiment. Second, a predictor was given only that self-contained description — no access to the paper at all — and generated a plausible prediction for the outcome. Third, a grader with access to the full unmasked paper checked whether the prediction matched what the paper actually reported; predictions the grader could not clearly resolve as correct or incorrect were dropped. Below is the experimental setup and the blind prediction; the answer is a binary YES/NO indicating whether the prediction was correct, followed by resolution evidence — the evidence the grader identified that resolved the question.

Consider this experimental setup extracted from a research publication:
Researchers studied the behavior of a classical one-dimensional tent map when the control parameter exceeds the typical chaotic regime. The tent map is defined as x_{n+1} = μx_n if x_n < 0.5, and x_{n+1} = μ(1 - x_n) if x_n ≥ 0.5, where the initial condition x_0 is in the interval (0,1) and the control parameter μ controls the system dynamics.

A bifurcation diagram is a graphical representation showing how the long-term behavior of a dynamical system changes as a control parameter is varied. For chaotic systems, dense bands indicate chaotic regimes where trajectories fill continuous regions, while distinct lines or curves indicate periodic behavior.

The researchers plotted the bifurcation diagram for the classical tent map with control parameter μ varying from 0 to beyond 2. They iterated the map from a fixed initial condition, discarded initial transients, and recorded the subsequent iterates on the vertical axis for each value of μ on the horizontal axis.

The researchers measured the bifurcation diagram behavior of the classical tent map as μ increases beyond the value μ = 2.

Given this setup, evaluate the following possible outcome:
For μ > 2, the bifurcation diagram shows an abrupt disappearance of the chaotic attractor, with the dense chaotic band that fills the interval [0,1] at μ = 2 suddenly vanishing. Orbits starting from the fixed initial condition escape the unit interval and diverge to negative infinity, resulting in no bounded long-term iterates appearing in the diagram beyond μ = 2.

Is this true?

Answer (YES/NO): YES